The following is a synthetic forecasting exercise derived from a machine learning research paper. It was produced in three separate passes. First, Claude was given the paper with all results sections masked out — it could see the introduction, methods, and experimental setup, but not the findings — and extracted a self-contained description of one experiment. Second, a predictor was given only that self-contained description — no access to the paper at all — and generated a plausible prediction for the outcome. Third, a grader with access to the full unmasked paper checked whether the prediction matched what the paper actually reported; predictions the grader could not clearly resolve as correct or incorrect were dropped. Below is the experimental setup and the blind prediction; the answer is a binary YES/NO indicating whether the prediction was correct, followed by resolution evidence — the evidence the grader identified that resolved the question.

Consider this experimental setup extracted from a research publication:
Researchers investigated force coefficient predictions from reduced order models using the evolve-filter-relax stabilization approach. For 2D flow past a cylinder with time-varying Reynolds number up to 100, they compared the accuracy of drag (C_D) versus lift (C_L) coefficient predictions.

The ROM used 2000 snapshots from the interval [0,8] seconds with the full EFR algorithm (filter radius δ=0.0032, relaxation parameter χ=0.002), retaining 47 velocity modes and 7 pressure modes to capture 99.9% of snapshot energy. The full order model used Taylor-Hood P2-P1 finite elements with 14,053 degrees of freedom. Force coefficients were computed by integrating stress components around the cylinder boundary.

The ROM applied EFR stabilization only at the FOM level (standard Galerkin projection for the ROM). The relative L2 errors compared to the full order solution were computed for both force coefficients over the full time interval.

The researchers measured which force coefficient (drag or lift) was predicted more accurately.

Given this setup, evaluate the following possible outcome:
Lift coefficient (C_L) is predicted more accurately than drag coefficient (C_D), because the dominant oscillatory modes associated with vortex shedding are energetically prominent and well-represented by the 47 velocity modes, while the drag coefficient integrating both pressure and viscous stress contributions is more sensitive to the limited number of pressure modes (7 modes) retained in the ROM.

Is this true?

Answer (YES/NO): NO